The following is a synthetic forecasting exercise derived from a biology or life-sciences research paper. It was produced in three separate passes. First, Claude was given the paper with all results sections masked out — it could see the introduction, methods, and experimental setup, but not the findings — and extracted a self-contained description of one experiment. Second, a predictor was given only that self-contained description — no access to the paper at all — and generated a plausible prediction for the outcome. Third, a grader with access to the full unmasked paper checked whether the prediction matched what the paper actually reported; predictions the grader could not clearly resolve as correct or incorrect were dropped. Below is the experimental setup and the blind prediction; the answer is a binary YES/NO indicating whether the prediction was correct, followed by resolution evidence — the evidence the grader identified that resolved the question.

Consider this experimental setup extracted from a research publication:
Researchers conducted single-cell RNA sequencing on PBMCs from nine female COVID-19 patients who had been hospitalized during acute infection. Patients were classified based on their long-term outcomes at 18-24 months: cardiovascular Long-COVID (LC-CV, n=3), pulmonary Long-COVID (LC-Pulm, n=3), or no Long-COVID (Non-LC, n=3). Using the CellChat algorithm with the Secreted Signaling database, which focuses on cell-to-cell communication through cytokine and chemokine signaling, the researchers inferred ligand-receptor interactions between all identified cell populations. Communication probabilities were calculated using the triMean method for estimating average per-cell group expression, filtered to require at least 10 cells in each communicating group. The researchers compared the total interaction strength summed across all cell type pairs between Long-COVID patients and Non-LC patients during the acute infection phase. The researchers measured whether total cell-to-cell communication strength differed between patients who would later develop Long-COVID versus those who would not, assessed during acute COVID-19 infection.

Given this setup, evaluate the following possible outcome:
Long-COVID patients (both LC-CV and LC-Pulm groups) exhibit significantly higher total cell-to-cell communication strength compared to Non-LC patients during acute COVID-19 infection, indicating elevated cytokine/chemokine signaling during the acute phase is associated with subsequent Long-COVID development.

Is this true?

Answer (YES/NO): YES